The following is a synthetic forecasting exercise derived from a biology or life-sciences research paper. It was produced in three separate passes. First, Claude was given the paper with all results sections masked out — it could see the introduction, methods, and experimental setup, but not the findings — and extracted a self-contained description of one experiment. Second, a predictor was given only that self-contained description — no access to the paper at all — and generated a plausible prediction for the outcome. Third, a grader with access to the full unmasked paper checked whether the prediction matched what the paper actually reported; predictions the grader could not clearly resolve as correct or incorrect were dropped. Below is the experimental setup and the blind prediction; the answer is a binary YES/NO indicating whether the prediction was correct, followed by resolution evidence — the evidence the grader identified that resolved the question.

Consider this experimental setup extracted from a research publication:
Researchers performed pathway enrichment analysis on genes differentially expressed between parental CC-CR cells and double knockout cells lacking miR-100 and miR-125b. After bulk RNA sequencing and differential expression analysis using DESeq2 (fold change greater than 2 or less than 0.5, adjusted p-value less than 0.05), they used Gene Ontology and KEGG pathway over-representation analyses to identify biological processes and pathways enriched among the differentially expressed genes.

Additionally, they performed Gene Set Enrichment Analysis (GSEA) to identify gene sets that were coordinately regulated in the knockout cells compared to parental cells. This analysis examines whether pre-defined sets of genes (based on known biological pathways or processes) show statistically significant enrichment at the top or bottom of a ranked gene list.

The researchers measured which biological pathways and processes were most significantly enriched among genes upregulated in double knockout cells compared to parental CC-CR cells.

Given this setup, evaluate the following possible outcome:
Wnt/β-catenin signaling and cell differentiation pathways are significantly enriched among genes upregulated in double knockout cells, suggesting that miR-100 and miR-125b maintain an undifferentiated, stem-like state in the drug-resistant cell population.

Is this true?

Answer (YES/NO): NO